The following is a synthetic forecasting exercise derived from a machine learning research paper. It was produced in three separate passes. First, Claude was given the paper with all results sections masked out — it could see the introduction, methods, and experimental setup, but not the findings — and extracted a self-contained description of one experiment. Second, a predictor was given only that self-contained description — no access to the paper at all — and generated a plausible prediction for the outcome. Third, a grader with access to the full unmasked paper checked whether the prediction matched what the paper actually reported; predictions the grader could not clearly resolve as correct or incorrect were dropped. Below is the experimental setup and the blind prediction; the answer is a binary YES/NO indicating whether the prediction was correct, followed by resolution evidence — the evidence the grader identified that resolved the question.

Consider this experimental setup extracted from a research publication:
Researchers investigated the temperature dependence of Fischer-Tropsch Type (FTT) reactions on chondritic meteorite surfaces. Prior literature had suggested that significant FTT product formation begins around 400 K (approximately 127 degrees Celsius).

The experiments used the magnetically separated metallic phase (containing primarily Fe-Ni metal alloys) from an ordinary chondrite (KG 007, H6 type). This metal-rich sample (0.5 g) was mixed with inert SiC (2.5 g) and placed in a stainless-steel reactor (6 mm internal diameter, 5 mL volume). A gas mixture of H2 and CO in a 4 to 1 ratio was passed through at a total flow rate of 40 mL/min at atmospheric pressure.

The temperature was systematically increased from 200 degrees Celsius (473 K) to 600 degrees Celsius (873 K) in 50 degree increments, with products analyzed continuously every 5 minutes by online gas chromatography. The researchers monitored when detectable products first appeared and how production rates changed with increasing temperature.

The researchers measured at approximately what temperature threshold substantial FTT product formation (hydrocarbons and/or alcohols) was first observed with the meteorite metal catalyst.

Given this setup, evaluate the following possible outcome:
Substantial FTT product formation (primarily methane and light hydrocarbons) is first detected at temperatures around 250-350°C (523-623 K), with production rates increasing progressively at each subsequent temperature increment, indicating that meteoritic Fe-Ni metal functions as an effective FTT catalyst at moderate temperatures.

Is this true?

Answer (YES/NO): YES